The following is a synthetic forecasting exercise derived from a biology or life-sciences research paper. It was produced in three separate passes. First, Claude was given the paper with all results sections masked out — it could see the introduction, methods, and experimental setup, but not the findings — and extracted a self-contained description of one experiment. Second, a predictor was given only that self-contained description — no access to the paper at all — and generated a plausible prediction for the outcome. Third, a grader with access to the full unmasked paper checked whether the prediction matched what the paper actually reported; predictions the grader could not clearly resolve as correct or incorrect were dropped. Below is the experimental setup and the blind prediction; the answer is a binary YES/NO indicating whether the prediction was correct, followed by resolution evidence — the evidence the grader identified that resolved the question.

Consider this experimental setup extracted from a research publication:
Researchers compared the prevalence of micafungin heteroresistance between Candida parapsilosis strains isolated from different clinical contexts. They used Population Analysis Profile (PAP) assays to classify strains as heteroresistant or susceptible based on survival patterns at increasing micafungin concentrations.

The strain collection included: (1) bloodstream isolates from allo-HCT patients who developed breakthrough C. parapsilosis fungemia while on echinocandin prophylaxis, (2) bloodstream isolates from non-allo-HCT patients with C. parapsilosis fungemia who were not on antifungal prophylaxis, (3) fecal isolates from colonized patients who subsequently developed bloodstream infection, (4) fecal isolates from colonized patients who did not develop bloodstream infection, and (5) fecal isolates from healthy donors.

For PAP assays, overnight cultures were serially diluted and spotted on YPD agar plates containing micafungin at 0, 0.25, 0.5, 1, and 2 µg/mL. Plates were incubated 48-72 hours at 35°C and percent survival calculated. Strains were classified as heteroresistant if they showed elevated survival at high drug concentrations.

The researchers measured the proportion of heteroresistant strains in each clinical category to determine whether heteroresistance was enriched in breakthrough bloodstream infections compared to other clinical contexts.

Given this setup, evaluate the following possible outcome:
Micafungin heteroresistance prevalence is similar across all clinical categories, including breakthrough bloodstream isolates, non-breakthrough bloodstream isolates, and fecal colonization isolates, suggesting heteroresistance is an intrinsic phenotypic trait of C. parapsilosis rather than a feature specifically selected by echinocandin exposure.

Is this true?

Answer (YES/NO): NO